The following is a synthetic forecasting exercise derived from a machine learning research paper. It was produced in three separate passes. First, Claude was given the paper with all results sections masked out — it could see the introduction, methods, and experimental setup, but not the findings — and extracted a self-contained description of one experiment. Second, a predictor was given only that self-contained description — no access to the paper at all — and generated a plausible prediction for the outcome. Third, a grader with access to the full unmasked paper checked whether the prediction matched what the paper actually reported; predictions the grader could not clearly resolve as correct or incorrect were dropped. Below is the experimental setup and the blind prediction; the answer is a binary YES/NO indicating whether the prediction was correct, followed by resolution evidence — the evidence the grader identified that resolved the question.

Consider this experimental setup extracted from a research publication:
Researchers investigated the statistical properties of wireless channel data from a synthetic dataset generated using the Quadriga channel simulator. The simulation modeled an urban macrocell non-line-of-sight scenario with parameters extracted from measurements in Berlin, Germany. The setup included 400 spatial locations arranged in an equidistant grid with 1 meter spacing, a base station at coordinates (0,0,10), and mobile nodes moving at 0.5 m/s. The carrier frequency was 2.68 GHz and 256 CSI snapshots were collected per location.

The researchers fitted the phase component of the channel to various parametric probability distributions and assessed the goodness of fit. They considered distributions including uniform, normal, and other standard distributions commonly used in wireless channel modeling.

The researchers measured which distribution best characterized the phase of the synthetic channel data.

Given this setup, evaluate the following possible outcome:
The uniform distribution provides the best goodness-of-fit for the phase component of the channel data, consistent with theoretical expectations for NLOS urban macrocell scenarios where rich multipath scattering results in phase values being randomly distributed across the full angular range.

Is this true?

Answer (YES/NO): YES